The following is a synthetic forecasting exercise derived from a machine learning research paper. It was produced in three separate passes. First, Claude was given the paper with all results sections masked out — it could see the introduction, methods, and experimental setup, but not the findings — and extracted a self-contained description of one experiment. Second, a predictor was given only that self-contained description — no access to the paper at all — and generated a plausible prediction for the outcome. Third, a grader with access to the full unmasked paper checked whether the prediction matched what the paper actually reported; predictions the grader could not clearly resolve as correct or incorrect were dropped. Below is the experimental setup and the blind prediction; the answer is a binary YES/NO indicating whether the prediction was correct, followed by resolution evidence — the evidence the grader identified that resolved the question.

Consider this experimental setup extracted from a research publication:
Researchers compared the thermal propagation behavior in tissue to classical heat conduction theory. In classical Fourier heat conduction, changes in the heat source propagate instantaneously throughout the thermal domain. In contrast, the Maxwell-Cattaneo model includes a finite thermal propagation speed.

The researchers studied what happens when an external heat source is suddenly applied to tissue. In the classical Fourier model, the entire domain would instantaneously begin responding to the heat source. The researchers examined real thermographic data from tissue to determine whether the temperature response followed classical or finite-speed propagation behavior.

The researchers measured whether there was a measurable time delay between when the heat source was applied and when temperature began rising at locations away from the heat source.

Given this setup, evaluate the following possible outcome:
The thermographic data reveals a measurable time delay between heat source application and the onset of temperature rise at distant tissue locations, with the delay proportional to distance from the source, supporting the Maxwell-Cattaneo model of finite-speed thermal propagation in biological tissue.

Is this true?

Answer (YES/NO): YES